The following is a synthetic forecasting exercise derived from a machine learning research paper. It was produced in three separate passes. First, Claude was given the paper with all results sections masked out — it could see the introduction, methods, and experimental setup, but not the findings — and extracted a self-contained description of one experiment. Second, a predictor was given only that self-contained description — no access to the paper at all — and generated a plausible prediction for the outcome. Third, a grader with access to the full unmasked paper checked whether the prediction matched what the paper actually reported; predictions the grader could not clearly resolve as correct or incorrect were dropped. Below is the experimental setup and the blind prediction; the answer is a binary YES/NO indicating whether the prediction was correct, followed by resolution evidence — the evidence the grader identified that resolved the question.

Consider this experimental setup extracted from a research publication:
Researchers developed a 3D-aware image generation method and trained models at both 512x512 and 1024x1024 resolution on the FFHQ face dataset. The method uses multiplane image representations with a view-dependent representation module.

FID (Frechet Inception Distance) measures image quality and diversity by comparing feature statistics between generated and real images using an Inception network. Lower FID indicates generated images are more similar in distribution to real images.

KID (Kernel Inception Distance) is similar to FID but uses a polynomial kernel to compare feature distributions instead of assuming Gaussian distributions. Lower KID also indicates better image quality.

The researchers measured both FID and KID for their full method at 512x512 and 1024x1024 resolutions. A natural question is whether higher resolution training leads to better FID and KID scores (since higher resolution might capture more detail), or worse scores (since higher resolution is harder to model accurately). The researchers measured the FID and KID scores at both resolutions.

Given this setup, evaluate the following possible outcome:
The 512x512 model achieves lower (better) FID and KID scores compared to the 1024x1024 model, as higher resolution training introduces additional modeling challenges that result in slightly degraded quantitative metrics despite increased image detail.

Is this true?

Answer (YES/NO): NO